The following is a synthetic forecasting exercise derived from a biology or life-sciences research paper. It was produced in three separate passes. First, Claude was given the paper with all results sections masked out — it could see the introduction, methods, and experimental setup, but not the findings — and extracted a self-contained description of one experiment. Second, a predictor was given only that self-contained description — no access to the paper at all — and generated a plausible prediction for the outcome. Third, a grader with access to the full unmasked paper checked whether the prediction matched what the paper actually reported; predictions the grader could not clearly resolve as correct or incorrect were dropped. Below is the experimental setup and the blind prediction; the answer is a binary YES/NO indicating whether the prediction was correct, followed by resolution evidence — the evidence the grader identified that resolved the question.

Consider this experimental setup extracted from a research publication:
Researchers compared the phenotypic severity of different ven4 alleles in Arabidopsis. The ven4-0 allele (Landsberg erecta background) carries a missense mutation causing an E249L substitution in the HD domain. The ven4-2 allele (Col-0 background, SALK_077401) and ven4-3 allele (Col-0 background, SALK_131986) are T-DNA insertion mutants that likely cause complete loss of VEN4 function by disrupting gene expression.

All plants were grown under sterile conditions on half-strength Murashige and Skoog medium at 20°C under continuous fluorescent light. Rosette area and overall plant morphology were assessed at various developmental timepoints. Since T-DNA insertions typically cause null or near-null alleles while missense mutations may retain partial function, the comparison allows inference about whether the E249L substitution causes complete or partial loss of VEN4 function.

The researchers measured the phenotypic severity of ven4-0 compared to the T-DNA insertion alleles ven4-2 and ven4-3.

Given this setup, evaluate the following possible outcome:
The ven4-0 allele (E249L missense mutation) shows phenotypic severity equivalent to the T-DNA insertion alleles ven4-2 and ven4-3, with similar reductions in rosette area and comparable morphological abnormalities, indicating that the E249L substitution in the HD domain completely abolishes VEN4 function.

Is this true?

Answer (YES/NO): NO